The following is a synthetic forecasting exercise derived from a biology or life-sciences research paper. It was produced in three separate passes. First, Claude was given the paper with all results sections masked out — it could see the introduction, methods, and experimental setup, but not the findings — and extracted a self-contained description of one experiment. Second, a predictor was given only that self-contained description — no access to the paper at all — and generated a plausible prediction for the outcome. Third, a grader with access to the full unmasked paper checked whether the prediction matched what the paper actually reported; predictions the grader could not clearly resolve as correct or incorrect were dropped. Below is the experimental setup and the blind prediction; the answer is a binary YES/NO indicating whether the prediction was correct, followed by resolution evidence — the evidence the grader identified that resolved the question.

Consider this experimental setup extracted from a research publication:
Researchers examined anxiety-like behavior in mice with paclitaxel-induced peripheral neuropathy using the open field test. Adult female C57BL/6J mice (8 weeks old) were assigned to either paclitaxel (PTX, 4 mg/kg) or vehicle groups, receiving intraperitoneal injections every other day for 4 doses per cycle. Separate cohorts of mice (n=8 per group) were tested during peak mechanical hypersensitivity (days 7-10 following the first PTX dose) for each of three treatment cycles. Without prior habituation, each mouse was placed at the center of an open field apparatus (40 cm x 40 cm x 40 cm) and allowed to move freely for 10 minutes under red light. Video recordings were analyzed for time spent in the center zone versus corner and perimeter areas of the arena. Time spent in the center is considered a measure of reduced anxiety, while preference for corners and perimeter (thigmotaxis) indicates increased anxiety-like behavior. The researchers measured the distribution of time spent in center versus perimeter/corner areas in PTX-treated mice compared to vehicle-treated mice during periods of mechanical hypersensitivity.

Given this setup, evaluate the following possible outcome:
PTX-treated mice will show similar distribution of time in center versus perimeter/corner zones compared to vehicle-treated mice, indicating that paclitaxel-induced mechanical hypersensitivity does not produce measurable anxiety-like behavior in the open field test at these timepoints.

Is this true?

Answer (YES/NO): YES